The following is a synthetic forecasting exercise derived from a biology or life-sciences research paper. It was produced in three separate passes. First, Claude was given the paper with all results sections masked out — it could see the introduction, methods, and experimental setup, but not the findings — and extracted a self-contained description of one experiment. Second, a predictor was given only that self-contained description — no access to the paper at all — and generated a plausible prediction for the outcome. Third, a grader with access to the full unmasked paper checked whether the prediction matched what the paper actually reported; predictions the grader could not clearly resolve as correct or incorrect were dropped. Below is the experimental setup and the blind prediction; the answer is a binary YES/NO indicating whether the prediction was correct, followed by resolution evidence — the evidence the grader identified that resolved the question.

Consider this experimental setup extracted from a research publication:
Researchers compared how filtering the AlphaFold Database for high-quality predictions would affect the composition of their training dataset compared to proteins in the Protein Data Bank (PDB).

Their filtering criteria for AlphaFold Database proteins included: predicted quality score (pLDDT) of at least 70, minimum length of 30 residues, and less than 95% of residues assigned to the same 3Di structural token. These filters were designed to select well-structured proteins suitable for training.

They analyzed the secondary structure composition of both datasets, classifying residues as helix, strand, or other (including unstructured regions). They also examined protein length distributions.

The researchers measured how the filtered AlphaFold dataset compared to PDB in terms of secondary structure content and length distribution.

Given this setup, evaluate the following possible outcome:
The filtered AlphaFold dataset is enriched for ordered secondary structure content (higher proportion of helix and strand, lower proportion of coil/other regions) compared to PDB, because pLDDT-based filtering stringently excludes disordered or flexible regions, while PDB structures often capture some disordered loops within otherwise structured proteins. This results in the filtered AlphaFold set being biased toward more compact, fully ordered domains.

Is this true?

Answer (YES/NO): NO